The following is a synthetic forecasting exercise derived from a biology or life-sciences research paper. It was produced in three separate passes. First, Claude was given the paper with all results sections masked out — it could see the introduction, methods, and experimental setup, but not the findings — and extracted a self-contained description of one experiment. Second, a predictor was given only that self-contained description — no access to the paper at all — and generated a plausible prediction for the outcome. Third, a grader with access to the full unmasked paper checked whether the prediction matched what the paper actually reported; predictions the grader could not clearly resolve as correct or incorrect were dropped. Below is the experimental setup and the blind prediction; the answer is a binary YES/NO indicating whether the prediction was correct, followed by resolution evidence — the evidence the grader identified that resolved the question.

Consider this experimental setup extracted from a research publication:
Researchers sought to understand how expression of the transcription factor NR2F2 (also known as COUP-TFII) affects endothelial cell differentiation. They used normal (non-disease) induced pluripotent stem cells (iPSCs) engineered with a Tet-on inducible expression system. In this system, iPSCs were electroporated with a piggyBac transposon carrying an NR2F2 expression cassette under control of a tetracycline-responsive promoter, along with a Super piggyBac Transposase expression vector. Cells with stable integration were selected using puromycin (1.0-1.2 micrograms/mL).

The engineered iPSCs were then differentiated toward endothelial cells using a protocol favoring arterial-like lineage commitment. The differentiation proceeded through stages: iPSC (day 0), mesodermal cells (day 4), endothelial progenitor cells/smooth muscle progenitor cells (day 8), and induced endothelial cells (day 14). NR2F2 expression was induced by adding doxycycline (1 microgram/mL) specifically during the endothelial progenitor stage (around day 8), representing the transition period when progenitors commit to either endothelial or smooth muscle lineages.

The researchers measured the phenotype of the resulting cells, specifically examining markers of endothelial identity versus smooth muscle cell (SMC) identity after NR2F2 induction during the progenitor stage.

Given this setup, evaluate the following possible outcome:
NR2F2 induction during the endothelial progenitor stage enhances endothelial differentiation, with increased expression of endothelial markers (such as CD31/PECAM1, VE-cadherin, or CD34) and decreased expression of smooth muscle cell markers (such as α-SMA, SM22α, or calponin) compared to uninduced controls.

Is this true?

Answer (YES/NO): NO